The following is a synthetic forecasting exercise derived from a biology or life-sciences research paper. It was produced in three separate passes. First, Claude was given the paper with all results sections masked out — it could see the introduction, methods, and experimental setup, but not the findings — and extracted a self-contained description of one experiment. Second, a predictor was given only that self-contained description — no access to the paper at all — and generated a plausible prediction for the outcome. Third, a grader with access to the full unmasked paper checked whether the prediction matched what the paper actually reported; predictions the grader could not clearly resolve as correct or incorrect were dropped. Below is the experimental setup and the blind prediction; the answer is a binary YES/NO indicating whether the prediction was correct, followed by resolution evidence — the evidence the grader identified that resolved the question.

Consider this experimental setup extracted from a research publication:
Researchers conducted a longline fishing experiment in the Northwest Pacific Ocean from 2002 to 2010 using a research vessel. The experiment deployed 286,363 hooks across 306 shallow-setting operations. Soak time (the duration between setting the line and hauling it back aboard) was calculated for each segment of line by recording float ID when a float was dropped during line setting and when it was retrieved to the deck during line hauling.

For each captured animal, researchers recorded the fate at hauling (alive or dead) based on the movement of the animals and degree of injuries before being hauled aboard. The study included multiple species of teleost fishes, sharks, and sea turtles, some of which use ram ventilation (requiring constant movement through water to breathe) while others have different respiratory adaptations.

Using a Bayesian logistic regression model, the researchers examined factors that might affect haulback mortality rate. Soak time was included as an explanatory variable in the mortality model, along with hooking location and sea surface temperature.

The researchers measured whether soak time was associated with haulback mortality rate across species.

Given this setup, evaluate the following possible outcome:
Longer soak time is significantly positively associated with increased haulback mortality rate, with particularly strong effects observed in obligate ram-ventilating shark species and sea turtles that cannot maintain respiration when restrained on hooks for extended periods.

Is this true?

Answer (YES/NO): NO